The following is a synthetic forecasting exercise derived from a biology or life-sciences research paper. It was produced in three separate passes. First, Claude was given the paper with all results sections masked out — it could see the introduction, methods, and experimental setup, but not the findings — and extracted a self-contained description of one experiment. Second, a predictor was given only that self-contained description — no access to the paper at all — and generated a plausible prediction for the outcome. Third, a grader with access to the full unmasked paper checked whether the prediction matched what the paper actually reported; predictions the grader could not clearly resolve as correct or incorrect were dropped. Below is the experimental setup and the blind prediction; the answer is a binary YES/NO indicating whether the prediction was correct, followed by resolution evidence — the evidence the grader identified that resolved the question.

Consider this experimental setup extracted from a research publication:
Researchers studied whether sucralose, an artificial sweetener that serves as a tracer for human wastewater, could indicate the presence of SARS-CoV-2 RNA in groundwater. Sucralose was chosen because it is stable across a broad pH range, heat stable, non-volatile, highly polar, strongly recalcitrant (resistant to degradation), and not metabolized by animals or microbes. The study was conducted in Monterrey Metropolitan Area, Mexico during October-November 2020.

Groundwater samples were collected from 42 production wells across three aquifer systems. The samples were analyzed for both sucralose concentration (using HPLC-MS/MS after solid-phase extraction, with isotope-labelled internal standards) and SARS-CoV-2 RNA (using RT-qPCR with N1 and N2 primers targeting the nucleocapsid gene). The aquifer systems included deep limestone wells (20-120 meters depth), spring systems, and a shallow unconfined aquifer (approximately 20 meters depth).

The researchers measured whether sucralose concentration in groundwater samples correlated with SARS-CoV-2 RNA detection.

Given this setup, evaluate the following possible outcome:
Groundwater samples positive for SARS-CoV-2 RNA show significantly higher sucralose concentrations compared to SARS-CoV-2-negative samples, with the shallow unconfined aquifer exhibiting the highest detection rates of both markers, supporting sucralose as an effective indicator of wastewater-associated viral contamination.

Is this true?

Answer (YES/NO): NO